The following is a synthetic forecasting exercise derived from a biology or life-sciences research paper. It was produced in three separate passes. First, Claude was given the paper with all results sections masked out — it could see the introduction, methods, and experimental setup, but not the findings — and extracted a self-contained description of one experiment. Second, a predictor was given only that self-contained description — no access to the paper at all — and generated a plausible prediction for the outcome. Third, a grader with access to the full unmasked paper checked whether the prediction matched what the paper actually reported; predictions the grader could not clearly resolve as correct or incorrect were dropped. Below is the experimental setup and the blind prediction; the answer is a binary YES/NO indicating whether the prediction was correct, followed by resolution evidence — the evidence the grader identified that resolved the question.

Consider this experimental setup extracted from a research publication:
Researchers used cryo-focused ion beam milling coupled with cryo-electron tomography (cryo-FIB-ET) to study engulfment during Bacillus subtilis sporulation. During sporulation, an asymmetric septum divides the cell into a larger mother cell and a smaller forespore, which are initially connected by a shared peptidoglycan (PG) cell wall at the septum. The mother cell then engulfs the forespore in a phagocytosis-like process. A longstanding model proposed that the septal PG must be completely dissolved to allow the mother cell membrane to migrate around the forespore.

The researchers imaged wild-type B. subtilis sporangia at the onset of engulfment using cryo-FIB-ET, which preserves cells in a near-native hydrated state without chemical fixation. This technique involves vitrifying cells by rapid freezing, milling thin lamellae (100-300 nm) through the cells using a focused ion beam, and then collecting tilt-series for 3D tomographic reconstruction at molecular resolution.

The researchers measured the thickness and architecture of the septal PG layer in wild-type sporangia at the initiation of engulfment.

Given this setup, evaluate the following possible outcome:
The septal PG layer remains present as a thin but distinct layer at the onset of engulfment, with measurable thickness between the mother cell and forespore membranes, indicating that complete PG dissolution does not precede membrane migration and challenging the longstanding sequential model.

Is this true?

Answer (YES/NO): YES